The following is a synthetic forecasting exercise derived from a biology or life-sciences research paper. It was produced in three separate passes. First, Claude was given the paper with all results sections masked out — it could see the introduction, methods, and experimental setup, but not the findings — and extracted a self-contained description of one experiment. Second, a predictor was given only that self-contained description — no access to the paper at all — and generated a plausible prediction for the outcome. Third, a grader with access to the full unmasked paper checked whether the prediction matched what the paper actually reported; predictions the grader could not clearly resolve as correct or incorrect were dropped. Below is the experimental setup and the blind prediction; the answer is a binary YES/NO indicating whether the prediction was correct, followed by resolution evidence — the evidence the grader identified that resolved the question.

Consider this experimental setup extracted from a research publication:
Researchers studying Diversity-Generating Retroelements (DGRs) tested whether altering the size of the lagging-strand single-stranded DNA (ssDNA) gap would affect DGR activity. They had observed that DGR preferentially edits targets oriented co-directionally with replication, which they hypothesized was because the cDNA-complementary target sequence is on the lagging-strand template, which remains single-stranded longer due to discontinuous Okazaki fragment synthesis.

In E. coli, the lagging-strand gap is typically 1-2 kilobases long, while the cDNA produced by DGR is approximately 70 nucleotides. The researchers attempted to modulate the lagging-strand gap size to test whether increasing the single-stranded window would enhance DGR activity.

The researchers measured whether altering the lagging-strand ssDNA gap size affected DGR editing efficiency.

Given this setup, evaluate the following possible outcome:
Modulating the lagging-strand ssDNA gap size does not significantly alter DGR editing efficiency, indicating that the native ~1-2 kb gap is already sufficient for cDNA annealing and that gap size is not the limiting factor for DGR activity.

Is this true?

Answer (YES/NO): NO